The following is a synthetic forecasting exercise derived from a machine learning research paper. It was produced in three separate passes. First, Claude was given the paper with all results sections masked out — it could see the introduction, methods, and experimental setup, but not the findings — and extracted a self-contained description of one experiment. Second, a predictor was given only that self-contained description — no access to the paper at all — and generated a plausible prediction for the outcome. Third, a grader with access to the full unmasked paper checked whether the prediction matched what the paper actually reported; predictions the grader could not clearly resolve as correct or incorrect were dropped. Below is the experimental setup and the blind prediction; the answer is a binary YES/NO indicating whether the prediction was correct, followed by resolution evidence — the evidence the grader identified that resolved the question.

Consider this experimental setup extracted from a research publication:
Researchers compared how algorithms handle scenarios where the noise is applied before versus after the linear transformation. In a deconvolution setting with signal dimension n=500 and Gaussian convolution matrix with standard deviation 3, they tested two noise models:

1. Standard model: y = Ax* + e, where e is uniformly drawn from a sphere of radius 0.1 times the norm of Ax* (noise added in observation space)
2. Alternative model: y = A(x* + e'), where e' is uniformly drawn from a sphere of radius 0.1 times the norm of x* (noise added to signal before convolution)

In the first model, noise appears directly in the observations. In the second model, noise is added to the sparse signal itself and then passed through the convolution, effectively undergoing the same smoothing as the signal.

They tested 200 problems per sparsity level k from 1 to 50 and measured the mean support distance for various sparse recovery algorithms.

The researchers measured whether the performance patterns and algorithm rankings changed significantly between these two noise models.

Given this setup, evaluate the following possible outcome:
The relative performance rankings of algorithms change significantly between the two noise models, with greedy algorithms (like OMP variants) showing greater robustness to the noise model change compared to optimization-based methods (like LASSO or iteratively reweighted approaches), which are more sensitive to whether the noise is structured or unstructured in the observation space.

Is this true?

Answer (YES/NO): NO